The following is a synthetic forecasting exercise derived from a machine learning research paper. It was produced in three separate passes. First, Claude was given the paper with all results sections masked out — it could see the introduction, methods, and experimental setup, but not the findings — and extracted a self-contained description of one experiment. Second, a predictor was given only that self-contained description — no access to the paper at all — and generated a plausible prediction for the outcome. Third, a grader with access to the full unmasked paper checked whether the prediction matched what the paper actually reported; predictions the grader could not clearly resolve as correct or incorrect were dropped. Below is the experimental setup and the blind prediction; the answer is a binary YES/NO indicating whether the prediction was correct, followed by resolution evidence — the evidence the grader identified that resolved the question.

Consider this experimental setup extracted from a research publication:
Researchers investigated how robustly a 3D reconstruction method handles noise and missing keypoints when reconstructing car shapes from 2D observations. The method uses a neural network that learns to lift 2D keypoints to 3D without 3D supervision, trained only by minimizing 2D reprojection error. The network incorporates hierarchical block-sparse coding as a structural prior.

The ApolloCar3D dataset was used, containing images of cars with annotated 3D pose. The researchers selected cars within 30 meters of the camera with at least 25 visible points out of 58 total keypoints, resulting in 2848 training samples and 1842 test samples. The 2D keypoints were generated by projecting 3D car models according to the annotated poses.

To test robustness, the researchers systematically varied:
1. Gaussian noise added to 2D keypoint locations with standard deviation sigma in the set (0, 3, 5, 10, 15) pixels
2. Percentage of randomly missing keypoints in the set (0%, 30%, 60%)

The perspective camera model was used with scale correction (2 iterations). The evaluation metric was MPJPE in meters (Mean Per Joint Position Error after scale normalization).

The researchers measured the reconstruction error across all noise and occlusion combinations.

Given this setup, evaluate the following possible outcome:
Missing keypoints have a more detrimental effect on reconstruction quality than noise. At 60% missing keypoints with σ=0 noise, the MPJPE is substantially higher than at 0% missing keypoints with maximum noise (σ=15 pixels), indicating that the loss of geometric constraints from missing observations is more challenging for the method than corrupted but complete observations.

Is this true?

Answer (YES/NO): NO